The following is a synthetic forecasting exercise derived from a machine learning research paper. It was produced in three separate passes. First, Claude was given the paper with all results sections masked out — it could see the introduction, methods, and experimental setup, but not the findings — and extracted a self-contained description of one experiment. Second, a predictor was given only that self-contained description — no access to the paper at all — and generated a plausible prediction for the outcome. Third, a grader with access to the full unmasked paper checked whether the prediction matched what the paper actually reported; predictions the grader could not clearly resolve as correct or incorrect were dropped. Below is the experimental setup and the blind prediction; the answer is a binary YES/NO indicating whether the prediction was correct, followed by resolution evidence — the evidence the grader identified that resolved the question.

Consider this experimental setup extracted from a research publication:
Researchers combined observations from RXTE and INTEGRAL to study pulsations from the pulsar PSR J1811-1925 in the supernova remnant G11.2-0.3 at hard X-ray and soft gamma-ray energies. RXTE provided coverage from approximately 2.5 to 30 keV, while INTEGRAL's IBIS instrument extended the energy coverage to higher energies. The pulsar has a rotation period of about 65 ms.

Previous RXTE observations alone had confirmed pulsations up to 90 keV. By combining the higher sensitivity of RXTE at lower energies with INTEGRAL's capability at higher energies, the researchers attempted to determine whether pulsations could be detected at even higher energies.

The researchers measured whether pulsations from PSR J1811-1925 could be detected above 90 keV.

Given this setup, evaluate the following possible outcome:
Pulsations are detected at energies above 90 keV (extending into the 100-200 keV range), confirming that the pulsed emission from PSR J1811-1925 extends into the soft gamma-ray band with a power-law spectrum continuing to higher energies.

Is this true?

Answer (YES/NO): YES